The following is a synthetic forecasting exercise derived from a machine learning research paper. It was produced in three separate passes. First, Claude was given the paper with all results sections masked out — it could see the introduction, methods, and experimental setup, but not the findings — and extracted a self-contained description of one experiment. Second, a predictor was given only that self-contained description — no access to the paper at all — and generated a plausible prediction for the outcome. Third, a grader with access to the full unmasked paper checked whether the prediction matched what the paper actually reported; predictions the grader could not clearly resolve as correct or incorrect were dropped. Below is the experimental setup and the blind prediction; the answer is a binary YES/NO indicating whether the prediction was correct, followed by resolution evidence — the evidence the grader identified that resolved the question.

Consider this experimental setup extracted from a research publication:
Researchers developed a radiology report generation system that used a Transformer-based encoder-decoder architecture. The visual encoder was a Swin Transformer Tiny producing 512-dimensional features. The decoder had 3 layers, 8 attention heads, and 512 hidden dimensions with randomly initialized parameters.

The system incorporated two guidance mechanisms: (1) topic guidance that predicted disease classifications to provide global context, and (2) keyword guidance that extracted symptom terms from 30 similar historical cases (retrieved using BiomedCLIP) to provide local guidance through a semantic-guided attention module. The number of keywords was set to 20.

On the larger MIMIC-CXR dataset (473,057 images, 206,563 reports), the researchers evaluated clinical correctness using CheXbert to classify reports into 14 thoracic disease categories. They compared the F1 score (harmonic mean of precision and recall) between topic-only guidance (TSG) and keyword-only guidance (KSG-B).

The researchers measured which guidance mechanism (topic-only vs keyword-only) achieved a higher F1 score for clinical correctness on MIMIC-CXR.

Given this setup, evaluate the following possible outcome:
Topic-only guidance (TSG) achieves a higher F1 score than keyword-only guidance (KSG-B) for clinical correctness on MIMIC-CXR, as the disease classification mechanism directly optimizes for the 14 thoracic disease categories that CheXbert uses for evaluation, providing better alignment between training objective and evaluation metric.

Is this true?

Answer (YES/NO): NO